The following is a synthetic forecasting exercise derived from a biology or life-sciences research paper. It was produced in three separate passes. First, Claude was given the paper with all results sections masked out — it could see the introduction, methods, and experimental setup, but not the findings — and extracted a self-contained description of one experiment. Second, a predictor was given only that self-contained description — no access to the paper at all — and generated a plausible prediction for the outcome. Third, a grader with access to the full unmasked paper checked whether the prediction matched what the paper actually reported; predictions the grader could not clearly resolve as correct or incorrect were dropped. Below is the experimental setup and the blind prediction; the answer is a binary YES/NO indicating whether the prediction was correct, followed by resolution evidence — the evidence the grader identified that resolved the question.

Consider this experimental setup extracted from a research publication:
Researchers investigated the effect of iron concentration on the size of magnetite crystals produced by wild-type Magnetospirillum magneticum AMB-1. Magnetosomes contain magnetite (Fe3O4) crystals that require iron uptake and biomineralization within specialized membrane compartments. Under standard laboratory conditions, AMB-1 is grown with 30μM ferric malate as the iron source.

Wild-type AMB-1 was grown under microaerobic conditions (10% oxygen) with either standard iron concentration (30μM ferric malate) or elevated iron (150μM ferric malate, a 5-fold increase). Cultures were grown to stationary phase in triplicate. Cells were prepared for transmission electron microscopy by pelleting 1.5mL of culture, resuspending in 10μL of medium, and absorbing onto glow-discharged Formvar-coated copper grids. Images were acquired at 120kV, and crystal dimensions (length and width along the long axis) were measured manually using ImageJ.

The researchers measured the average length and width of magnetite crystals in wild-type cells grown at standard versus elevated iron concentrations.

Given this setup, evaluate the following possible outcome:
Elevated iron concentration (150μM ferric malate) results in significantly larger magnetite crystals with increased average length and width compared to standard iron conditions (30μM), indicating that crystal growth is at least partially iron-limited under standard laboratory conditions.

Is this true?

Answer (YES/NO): YES